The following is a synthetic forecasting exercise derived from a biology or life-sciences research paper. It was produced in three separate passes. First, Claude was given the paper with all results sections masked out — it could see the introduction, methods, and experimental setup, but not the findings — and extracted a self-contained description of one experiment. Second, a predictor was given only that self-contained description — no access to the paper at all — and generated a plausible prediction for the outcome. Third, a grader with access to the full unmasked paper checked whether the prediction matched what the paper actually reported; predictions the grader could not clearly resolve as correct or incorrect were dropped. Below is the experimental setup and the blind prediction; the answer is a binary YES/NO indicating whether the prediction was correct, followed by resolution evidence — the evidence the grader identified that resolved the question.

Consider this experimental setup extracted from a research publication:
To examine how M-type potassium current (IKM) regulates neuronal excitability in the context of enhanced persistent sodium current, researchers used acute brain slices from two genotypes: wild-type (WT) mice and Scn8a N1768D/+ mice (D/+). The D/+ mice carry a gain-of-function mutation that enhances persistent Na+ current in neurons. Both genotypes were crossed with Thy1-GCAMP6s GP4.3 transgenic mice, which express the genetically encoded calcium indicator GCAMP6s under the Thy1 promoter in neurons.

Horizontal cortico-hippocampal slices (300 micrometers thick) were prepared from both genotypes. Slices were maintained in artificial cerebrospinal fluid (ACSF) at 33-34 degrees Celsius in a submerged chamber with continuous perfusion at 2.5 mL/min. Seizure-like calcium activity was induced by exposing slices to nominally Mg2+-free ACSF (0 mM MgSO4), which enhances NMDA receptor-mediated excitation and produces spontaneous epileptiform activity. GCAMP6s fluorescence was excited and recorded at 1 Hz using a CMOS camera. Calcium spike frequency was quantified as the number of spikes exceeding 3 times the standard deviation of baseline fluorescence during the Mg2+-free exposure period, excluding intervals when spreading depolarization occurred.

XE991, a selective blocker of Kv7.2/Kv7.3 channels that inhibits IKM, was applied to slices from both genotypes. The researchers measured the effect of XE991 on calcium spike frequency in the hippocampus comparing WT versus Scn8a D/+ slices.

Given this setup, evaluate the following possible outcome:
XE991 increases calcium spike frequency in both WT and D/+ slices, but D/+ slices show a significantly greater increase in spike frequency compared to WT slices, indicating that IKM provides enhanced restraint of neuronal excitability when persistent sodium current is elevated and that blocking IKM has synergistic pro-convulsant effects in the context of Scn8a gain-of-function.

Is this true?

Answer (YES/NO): NO